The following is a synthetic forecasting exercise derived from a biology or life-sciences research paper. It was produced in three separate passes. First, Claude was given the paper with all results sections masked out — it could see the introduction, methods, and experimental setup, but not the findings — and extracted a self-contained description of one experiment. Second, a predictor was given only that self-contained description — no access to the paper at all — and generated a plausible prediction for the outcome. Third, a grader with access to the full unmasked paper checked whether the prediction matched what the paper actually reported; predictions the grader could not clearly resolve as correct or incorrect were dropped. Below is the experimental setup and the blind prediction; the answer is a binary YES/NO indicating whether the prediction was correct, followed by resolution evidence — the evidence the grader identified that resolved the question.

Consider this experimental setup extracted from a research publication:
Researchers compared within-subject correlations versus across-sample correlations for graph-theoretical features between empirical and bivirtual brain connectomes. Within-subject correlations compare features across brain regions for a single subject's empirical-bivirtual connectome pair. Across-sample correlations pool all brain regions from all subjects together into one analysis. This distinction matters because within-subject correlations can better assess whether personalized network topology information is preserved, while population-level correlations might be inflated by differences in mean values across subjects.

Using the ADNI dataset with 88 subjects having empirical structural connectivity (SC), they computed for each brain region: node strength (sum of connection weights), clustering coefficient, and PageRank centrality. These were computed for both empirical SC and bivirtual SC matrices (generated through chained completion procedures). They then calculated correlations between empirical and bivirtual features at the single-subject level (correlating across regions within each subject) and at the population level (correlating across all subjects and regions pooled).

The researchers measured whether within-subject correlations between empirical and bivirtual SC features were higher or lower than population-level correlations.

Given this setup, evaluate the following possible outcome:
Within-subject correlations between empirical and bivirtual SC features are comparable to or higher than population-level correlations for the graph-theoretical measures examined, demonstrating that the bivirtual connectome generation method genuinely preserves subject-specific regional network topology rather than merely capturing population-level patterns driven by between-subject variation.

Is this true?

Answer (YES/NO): YES